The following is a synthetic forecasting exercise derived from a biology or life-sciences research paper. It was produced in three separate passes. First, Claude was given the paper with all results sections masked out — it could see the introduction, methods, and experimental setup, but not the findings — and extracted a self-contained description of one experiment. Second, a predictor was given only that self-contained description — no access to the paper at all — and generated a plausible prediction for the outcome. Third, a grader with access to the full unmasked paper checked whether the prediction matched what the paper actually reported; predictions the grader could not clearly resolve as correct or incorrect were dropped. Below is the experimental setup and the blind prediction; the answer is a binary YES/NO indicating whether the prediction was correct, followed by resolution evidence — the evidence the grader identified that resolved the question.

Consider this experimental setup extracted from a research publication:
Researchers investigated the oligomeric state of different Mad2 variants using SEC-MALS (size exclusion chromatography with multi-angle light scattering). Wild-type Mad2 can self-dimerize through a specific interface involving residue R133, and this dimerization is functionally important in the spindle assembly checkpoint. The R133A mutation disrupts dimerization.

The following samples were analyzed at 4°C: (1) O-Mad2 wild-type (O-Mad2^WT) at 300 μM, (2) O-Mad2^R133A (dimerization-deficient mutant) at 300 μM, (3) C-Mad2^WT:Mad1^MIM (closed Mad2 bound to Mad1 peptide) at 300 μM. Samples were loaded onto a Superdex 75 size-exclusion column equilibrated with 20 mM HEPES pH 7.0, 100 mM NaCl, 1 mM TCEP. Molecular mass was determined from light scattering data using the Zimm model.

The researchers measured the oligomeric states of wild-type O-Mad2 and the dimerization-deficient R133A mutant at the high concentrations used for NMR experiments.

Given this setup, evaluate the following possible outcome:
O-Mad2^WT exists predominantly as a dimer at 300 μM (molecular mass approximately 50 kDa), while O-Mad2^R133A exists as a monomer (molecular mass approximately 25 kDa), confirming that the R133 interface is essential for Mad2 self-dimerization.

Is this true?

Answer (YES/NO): NO